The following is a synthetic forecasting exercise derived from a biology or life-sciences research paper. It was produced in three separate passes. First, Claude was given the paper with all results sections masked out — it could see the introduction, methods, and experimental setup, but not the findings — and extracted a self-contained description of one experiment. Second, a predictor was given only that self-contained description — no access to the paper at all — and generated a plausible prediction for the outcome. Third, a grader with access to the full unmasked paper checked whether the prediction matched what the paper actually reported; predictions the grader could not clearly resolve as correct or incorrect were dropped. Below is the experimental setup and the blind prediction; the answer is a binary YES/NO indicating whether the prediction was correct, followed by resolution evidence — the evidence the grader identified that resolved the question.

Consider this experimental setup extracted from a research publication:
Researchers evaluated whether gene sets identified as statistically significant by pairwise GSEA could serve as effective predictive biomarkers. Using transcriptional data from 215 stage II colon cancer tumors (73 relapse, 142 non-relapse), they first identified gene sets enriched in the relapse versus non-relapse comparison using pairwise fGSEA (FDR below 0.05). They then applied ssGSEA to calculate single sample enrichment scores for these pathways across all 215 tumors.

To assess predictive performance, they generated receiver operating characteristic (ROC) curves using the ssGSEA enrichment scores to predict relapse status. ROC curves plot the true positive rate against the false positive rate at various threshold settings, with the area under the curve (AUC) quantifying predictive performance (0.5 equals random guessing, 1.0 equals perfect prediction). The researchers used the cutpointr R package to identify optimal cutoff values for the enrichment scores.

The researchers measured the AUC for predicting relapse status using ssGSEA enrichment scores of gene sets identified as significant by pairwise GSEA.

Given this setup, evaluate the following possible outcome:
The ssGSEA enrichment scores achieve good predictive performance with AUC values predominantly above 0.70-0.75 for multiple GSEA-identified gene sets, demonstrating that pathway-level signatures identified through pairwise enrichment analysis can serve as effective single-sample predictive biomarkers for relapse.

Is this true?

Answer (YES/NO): NO